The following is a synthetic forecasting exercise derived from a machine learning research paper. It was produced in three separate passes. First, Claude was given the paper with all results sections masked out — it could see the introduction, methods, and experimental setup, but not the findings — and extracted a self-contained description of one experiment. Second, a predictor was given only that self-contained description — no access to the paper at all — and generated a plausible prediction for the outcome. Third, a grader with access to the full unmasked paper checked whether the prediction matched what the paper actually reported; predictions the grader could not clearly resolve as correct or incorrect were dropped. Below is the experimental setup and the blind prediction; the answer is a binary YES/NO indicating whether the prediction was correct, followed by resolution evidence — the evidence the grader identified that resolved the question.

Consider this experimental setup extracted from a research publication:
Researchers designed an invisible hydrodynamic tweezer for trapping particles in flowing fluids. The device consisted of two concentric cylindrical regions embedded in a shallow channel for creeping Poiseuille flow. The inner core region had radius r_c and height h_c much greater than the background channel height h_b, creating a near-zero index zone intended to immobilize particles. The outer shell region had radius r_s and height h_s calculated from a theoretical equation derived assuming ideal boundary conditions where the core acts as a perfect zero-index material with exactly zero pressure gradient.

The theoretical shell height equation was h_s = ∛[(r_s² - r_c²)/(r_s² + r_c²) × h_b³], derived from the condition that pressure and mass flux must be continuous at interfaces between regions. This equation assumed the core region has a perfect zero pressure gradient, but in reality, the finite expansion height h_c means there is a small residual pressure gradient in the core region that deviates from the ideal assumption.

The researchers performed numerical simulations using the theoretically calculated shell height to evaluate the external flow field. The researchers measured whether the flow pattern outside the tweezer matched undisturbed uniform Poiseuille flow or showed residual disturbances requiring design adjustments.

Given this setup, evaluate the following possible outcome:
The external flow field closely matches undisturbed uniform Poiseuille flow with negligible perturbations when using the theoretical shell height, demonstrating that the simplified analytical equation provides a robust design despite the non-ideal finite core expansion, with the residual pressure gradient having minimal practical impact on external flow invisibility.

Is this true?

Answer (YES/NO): NO